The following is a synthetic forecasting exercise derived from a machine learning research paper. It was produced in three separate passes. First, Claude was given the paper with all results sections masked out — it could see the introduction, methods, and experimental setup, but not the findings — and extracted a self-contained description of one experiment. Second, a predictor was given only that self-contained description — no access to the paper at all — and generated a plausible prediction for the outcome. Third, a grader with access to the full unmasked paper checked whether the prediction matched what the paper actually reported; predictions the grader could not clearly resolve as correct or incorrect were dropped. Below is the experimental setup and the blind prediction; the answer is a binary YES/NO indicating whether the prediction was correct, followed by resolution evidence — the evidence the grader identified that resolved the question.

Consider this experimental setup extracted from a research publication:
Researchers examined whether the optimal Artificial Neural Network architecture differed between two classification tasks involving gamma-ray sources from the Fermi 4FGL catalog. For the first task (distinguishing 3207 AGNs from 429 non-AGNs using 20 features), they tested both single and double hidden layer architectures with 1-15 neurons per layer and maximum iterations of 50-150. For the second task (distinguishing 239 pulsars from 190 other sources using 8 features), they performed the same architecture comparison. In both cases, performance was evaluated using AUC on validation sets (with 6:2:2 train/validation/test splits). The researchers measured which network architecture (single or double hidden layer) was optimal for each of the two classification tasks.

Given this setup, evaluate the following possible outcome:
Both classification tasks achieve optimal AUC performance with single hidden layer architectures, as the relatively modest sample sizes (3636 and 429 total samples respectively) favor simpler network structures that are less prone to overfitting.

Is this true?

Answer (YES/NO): NO